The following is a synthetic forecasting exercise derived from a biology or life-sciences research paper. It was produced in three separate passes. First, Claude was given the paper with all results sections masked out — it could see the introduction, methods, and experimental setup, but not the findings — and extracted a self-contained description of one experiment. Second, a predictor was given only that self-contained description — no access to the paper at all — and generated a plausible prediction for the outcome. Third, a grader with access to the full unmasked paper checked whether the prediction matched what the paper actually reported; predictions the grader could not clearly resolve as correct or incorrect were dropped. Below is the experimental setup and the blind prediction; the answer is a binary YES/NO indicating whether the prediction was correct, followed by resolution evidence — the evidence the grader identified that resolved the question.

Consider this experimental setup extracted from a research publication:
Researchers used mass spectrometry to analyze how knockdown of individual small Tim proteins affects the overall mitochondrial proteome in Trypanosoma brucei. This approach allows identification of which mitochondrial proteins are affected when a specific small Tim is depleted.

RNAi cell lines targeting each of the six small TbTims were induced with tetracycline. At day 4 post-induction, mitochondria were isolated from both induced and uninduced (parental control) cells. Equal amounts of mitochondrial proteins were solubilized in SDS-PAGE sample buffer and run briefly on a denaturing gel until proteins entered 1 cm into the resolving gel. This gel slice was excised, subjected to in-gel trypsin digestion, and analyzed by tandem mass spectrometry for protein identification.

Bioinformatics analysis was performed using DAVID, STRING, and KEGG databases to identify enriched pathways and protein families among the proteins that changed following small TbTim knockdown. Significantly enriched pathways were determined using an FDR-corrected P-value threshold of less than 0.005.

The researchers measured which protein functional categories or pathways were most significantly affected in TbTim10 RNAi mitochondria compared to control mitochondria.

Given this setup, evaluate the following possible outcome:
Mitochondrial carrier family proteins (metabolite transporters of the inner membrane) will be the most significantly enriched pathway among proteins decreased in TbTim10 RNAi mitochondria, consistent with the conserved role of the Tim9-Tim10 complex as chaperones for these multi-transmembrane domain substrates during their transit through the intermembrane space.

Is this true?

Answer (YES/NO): NO